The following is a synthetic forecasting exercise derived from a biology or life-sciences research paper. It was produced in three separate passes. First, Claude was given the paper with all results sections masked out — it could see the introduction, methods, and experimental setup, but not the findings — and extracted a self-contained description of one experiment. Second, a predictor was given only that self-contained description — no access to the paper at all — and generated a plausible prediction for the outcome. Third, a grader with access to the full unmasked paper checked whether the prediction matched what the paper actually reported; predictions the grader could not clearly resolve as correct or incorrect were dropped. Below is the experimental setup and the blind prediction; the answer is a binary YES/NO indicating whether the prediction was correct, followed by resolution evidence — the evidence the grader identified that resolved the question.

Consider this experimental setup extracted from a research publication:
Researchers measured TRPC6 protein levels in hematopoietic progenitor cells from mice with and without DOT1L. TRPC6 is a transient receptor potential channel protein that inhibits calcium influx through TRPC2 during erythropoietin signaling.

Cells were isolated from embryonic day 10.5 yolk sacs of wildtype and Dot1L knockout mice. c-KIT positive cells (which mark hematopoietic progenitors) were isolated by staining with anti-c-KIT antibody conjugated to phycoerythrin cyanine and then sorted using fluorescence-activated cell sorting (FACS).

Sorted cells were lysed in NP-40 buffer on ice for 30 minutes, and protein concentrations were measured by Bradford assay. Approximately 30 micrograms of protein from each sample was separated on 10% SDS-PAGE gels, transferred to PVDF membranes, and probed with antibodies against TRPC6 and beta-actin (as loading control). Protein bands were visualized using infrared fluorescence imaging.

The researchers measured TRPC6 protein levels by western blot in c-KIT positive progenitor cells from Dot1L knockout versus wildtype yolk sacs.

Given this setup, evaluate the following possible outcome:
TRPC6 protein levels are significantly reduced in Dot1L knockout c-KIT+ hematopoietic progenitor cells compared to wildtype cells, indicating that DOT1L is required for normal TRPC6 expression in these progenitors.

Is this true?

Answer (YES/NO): YES